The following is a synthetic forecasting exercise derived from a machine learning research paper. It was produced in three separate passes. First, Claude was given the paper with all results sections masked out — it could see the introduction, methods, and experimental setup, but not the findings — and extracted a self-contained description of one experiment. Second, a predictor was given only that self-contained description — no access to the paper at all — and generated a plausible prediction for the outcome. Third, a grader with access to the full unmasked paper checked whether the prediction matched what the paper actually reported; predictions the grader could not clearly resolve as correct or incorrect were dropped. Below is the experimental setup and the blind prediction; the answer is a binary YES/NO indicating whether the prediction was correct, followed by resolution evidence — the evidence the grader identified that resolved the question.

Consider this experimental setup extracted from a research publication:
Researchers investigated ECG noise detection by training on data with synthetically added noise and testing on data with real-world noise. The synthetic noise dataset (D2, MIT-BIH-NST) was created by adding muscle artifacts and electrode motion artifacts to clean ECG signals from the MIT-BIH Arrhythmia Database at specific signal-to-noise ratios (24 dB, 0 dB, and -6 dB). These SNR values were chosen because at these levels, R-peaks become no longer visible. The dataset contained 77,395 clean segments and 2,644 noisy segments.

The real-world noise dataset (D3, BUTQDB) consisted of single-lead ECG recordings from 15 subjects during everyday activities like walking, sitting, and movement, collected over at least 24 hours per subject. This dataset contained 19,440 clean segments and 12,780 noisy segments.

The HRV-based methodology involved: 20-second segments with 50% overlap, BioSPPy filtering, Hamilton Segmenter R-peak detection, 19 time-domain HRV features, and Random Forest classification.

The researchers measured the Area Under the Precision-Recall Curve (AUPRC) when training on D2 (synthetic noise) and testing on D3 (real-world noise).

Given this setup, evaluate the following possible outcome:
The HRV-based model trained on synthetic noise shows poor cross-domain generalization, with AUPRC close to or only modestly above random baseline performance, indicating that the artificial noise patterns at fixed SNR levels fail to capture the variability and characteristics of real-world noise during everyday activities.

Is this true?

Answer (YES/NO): NO